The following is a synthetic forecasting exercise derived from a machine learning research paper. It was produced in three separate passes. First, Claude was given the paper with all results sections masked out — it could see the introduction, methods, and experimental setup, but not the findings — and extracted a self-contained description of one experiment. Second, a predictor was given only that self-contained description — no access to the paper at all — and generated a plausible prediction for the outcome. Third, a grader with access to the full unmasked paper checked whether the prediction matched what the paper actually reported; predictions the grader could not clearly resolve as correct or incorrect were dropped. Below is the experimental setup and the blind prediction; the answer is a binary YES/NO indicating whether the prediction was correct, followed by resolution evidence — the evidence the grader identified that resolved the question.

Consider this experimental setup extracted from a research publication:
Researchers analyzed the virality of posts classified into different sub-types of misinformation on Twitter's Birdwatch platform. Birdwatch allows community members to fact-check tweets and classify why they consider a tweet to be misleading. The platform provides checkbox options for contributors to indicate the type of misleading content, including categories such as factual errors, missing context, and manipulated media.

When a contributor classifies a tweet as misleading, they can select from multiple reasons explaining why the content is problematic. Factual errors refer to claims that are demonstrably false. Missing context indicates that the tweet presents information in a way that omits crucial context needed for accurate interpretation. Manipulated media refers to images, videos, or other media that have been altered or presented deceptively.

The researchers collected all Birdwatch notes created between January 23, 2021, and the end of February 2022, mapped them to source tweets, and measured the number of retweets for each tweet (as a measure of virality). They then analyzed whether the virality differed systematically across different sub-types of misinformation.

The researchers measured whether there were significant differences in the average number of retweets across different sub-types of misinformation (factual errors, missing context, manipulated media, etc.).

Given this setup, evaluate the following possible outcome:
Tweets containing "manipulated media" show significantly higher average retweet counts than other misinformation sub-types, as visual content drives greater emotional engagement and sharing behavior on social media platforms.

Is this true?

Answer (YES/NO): YES